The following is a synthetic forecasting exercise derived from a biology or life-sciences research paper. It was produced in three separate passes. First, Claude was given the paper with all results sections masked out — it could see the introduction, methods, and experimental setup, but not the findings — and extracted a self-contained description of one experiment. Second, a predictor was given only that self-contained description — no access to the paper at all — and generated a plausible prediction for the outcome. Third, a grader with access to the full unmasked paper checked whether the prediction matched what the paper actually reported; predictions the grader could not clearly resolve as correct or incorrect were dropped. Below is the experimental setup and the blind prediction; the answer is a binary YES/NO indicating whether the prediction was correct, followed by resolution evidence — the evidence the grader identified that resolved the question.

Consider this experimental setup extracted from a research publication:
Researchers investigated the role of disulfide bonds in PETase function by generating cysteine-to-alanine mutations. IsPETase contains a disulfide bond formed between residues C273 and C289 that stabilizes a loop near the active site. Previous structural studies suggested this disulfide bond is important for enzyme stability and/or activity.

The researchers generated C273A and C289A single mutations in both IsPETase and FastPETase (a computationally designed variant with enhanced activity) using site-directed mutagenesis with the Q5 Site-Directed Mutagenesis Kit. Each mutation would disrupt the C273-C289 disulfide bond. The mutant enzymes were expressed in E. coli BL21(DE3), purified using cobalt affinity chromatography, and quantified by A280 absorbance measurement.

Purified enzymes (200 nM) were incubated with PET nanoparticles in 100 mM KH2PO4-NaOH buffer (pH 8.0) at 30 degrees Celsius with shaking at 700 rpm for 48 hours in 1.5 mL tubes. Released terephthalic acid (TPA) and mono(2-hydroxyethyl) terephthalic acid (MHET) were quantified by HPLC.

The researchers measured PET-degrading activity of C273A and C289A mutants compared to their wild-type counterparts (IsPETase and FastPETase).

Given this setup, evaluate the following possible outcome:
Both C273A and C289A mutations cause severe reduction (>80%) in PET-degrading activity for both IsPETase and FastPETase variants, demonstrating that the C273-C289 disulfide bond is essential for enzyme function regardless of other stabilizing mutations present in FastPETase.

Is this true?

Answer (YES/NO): NO